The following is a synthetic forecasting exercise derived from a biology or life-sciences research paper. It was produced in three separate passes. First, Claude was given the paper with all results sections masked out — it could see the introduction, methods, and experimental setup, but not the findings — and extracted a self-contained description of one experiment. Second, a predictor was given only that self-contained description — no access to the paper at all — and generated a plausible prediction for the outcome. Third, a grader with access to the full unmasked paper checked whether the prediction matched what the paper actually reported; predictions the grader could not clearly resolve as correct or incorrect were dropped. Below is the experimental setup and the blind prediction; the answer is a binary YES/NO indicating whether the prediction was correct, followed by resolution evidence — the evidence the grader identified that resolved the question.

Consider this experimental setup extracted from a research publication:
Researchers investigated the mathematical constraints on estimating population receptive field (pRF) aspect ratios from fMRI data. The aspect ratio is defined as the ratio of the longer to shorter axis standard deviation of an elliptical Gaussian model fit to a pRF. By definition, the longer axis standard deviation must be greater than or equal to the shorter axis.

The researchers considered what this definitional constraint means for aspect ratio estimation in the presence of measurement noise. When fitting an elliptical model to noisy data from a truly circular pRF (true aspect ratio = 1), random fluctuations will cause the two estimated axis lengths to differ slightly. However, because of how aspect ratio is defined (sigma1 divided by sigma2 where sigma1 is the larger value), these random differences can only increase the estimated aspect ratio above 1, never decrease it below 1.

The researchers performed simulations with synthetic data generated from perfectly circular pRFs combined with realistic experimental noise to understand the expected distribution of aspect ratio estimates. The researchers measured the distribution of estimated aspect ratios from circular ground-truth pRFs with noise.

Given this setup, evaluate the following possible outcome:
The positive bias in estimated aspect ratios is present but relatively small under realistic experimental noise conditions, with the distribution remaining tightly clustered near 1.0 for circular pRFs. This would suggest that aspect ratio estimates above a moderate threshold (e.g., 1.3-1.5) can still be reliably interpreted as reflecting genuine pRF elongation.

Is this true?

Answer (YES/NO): NO